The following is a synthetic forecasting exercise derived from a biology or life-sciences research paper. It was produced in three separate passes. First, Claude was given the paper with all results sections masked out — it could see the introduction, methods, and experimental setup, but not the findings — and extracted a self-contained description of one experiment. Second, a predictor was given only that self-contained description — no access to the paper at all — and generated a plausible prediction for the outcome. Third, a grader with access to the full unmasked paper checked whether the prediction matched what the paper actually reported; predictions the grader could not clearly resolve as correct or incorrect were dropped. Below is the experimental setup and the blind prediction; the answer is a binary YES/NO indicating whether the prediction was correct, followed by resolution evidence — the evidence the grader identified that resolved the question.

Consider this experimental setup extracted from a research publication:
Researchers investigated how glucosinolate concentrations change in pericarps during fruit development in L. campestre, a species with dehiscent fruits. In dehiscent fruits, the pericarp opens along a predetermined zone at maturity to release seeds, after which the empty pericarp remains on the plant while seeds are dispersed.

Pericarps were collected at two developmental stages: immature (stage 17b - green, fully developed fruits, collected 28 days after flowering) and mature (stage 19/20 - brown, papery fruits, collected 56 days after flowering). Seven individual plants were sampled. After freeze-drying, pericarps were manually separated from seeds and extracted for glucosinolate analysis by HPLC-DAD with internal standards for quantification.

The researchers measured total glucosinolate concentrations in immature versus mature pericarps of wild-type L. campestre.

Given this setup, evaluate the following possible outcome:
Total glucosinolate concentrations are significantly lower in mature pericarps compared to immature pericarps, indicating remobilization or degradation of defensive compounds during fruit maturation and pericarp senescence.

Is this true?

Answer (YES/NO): YES